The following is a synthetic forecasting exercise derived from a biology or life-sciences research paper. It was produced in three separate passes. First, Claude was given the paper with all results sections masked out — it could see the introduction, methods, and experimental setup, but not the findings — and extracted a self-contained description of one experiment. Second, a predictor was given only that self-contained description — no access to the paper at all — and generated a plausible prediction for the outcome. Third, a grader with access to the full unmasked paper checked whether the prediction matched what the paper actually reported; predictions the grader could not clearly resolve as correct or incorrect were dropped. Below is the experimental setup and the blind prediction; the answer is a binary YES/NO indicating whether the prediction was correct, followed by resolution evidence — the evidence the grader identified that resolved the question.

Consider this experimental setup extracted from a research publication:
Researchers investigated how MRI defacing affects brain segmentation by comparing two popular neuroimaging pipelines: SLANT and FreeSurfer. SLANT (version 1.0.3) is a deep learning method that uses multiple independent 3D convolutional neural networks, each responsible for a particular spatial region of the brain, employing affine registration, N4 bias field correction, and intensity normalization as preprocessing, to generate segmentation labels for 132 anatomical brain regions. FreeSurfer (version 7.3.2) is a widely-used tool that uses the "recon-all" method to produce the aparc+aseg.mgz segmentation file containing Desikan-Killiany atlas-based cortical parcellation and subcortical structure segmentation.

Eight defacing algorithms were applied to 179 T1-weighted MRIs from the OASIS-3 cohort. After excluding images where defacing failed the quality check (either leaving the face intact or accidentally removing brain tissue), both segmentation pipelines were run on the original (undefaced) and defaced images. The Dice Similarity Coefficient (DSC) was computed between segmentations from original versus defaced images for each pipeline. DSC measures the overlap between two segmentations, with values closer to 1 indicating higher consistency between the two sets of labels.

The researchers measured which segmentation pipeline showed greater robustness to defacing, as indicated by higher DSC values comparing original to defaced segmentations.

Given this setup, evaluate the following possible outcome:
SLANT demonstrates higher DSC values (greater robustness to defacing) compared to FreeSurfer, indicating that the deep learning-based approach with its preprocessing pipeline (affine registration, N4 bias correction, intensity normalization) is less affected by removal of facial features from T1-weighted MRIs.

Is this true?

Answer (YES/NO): YES